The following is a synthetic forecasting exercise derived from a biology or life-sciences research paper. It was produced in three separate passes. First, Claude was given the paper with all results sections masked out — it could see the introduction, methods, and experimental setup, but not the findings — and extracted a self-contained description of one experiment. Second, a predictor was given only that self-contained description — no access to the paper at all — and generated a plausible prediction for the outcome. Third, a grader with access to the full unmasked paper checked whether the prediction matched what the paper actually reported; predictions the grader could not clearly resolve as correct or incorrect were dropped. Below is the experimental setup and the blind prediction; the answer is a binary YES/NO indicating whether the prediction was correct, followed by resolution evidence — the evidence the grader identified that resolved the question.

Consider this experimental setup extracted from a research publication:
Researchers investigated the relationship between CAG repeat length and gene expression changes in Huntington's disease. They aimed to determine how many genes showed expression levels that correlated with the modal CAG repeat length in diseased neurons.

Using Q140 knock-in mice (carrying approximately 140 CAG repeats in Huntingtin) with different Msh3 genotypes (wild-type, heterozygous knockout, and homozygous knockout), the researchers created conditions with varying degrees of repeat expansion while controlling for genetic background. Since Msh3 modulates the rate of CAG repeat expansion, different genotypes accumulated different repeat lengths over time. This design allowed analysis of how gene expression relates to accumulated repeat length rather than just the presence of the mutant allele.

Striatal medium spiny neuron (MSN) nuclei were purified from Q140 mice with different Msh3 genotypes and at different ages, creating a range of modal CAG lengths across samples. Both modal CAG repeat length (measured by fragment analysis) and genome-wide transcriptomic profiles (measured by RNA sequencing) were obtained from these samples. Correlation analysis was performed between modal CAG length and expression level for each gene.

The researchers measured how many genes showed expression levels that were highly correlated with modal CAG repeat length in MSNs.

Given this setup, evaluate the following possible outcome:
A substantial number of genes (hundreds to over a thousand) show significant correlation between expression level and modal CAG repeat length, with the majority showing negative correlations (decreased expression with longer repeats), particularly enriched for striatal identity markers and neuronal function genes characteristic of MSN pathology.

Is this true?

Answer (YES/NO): YES